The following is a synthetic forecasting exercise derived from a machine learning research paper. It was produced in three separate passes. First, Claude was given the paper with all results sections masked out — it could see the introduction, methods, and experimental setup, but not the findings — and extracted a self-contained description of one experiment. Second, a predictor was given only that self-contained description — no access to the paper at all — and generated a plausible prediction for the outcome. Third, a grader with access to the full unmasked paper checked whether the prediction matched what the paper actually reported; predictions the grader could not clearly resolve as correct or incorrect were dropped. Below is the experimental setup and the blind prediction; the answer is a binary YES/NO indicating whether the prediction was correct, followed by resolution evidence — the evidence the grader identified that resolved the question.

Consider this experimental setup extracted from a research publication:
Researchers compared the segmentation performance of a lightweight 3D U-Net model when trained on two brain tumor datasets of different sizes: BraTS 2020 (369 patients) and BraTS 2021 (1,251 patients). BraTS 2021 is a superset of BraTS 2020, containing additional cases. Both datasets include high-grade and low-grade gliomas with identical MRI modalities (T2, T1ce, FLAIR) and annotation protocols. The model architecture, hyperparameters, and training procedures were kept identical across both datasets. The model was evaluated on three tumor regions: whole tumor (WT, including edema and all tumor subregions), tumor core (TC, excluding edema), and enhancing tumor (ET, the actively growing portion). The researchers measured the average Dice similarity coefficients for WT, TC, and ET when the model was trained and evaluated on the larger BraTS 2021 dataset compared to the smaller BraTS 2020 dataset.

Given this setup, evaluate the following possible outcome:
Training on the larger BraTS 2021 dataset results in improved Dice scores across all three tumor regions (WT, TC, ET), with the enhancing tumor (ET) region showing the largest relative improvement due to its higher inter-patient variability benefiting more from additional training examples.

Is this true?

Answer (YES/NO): YES